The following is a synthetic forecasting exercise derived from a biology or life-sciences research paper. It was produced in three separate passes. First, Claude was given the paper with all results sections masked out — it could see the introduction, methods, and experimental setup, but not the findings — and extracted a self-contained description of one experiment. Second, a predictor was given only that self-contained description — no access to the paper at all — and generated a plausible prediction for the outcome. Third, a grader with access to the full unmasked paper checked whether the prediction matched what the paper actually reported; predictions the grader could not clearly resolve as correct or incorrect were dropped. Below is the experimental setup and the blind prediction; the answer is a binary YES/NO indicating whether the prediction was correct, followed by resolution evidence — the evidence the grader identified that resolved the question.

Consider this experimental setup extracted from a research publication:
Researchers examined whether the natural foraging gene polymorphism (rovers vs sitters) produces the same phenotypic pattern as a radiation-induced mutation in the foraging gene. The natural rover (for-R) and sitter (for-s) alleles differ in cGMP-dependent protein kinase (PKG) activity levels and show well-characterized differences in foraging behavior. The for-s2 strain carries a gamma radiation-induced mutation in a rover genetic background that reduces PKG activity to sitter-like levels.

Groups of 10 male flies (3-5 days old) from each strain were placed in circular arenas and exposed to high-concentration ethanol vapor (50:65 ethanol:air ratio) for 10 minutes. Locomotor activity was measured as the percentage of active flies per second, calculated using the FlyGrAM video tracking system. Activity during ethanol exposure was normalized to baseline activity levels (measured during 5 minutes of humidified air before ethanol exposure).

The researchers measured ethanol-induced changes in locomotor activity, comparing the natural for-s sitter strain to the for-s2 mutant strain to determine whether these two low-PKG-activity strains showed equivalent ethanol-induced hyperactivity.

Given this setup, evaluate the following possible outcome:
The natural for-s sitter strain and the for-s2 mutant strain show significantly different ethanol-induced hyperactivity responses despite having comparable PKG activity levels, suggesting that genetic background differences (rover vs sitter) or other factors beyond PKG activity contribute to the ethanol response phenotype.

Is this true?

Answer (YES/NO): NO